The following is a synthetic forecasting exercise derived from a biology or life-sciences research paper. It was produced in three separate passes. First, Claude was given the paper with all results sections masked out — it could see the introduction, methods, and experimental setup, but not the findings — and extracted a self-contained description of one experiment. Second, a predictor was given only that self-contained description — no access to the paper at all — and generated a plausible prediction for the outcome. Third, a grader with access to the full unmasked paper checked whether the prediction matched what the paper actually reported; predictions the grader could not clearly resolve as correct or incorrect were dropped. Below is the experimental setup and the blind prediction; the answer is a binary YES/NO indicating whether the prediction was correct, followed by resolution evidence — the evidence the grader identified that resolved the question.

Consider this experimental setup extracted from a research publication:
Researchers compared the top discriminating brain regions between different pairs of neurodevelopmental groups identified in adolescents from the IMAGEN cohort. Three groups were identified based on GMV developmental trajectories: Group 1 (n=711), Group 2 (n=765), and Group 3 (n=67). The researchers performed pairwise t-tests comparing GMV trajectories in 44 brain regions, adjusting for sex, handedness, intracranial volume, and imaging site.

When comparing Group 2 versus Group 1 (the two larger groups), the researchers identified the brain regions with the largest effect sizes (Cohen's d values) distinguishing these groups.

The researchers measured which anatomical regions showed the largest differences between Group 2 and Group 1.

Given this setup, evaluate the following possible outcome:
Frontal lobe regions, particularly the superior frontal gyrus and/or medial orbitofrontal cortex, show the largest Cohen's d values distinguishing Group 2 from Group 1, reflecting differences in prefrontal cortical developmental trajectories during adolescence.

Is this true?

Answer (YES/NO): YES